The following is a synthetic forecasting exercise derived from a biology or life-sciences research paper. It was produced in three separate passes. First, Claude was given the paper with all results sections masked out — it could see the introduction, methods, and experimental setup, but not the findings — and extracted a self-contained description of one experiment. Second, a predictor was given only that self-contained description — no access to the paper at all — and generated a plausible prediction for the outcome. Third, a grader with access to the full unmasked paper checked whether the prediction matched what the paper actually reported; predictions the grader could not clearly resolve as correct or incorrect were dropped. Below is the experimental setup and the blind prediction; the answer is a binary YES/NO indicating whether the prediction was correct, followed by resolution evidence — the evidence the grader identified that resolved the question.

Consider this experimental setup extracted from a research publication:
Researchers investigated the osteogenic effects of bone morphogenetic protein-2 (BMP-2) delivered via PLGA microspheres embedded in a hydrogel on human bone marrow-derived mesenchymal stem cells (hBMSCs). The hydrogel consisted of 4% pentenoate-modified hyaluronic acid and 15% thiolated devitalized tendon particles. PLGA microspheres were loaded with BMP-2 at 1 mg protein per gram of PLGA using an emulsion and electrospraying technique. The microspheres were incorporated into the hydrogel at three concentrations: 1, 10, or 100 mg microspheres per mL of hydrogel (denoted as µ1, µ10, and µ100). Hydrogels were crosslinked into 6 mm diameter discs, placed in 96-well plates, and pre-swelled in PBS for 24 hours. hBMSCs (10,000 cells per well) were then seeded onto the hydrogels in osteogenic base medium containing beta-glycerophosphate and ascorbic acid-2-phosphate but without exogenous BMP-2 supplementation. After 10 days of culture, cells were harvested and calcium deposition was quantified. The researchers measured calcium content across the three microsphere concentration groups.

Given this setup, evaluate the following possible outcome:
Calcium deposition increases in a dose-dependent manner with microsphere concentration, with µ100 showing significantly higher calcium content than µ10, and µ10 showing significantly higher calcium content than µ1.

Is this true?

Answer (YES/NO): NO